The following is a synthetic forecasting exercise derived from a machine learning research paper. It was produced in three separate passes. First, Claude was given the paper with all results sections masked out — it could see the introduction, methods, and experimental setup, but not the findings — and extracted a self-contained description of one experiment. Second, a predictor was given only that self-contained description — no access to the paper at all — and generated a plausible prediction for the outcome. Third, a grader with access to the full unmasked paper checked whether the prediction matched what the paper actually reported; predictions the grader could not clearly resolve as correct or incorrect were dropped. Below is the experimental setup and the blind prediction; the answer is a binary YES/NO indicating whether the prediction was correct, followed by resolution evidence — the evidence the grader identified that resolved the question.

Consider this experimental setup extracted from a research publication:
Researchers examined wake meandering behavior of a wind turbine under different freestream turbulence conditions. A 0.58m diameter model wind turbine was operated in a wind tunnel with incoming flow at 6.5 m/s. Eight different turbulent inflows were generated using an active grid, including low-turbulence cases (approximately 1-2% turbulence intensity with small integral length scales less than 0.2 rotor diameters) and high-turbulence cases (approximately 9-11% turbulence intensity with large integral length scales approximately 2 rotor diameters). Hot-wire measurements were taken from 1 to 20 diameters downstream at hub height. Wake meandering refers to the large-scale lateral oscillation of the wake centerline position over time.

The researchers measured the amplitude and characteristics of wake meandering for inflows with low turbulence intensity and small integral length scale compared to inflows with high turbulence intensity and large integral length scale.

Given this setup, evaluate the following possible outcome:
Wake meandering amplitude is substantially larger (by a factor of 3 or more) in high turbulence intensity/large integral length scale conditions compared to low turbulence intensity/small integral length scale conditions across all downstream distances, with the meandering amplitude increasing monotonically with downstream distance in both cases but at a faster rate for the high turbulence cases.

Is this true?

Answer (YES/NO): NO